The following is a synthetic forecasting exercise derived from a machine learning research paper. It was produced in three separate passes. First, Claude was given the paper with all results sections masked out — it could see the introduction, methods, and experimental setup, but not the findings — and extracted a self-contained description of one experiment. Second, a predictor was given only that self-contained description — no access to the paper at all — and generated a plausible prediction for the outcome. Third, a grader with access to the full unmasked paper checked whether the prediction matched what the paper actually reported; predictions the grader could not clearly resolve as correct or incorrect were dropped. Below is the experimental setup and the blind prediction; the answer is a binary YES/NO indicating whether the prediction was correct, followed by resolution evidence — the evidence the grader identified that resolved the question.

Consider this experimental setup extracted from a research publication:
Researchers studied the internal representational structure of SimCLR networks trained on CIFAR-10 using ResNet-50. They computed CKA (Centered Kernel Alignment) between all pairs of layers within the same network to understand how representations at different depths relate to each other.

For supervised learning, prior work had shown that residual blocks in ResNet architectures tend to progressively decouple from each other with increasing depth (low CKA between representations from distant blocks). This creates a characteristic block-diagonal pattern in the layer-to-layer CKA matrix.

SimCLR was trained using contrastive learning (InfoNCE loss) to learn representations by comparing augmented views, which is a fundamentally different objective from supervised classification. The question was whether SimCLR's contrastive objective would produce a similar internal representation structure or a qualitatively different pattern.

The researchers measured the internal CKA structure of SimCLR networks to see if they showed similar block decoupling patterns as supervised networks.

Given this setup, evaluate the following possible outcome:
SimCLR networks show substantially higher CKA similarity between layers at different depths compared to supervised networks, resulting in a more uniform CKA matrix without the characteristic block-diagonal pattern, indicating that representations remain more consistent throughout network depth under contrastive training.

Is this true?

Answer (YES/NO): NO